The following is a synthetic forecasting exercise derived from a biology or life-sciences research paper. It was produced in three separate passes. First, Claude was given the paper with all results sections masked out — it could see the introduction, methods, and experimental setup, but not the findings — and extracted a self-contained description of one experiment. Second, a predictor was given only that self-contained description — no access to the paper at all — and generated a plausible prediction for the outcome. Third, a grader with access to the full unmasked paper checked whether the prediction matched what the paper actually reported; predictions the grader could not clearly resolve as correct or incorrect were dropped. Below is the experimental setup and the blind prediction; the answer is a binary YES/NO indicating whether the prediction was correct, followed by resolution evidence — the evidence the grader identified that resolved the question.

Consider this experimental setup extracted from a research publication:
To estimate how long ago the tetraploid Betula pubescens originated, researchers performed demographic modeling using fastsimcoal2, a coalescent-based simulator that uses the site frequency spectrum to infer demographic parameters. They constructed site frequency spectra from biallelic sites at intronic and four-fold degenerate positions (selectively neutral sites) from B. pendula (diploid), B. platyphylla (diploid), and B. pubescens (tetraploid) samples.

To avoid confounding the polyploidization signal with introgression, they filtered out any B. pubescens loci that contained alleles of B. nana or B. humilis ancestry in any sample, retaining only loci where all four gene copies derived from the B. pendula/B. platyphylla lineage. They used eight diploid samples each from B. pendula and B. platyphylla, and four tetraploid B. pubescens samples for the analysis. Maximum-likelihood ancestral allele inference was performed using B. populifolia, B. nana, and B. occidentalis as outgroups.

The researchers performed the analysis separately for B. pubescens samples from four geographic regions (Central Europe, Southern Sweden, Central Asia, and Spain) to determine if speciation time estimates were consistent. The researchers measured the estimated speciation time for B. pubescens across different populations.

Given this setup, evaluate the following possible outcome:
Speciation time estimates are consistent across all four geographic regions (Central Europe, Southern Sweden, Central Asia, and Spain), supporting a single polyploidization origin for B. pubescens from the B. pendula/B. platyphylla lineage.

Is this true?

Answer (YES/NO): YES